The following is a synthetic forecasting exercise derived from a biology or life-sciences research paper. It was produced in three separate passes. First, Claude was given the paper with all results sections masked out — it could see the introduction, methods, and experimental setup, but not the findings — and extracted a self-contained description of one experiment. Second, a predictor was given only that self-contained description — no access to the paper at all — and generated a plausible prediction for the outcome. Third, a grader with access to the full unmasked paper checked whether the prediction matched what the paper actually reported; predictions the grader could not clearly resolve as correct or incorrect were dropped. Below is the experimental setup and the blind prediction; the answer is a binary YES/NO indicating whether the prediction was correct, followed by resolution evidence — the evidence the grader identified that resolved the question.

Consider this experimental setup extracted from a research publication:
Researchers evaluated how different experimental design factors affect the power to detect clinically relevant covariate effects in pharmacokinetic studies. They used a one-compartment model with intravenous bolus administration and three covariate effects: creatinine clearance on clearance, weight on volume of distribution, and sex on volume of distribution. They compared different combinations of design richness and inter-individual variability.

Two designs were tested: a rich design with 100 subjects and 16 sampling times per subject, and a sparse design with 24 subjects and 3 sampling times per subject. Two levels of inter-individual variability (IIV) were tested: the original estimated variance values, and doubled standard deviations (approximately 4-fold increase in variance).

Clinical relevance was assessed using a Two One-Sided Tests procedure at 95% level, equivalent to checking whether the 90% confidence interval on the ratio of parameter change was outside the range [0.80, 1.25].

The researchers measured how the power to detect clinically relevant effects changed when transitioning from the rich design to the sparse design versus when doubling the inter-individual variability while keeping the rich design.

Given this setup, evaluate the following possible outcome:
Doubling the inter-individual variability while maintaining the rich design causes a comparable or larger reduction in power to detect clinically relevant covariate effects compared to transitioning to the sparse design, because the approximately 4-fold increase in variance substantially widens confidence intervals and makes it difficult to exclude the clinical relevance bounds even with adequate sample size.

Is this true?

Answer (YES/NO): YES